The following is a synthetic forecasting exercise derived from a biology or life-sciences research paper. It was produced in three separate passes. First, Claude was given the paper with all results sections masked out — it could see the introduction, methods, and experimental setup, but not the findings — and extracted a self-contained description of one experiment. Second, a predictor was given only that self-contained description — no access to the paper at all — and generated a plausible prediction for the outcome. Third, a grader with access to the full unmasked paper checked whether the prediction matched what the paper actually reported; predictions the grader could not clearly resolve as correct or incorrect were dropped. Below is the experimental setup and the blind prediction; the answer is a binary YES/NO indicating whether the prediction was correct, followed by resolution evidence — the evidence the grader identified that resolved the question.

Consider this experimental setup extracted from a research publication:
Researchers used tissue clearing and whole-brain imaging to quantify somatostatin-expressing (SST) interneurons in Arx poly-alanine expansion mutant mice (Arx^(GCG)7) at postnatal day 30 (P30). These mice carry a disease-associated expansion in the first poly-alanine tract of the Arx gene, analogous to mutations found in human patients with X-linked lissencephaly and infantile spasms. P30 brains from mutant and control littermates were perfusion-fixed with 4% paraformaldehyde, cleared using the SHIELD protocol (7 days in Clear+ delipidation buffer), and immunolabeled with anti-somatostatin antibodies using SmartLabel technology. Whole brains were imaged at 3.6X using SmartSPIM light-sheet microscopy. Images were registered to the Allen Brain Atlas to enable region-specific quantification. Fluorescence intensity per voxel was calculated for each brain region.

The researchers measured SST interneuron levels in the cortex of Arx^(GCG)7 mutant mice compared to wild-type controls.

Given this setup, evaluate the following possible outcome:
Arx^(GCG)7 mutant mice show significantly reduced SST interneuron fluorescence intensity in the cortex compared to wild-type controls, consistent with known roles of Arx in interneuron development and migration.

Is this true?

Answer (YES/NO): YES